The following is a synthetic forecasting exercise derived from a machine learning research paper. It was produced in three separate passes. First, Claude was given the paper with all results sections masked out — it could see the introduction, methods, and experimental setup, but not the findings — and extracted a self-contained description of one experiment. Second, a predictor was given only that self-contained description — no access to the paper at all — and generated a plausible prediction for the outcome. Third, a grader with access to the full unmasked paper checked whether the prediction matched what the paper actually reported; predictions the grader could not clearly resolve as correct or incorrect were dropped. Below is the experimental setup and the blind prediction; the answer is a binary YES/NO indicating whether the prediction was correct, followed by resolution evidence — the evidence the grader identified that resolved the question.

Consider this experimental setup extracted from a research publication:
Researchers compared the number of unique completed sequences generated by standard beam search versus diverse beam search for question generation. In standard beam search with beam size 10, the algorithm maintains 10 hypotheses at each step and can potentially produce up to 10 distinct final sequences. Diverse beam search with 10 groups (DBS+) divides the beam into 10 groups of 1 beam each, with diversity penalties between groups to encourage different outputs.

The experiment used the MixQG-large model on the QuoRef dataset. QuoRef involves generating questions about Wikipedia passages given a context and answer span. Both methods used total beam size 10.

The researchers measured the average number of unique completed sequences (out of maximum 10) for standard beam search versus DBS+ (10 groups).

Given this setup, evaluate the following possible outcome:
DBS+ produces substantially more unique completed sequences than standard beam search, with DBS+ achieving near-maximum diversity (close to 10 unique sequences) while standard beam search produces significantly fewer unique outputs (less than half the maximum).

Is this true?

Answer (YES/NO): NO